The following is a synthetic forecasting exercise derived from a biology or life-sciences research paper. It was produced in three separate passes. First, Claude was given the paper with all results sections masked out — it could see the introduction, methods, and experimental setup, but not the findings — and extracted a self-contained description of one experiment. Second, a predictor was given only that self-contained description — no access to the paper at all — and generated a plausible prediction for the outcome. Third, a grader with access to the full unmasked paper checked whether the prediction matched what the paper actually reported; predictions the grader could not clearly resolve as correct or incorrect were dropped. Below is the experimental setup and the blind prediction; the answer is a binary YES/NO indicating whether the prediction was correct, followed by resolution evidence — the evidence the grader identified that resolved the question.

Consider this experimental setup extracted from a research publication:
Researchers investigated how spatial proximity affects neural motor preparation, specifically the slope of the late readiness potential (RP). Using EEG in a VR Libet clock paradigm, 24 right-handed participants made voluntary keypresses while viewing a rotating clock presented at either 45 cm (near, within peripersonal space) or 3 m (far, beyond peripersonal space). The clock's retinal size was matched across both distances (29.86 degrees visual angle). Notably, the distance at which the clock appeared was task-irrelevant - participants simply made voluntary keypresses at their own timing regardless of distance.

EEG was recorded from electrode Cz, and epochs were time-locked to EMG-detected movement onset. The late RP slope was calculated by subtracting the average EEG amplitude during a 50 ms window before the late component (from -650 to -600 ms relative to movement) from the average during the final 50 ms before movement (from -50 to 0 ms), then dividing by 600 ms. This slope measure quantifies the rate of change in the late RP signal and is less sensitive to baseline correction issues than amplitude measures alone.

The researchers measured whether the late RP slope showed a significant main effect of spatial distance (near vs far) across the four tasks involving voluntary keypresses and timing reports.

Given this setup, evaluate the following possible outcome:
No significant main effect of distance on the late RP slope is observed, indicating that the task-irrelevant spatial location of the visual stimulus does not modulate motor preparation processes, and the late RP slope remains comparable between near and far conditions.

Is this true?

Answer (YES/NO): YES